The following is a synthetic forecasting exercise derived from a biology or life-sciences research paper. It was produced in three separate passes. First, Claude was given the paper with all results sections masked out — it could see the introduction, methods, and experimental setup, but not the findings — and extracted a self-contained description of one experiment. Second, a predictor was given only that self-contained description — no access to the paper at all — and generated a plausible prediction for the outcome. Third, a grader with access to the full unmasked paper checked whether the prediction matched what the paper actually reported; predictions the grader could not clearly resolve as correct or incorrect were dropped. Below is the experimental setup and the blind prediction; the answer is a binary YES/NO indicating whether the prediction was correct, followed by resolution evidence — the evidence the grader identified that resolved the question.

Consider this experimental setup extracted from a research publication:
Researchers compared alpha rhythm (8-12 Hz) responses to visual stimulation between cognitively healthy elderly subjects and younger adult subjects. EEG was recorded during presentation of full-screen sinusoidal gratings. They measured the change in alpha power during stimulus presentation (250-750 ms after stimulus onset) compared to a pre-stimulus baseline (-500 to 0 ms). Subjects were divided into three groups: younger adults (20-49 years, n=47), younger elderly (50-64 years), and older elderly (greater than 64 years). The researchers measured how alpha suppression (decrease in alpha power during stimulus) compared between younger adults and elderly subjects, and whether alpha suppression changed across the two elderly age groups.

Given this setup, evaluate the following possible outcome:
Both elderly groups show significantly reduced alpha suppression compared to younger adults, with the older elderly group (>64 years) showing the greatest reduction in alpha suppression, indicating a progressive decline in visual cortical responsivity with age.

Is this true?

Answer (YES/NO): NO